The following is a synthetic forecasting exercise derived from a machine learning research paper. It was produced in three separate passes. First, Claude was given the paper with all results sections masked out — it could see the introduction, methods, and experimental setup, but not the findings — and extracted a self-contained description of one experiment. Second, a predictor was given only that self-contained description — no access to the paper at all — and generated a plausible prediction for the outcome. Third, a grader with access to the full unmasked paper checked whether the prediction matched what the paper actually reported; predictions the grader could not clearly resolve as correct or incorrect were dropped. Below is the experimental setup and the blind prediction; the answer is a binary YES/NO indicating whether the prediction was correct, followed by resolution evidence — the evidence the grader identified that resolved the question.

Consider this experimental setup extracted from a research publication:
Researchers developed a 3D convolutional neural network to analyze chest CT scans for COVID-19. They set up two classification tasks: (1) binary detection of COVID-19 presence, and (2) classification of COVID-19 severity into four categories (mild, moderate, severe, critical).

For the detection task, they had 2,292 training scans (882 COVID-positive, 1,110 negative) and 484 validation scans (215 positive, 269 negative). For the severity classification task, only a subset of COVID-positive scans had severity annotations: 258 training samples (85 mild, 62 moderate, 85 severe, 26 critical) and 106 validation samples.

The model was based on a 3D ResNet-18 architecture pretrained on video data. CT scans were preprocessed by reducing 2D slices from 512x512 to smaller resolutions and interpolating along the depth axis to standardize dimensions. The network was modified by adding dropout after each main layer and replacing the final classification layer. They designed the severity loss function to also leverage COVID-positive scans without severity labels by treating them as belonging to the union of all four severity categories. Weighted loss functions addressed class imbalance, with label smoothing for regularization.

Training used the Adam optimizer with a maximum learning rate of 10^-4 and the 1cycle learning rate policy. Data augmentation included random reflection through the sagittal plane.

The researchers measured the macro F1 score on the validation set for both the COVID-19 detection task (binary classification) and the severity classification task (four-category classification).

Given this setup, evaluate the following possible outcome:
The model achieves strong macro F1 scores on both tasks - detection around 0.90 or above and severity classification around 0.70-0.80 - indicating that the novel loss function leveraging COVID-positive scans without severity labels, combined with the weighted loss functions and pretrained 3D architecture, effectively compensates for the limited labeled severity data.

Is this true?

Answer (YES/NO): YES